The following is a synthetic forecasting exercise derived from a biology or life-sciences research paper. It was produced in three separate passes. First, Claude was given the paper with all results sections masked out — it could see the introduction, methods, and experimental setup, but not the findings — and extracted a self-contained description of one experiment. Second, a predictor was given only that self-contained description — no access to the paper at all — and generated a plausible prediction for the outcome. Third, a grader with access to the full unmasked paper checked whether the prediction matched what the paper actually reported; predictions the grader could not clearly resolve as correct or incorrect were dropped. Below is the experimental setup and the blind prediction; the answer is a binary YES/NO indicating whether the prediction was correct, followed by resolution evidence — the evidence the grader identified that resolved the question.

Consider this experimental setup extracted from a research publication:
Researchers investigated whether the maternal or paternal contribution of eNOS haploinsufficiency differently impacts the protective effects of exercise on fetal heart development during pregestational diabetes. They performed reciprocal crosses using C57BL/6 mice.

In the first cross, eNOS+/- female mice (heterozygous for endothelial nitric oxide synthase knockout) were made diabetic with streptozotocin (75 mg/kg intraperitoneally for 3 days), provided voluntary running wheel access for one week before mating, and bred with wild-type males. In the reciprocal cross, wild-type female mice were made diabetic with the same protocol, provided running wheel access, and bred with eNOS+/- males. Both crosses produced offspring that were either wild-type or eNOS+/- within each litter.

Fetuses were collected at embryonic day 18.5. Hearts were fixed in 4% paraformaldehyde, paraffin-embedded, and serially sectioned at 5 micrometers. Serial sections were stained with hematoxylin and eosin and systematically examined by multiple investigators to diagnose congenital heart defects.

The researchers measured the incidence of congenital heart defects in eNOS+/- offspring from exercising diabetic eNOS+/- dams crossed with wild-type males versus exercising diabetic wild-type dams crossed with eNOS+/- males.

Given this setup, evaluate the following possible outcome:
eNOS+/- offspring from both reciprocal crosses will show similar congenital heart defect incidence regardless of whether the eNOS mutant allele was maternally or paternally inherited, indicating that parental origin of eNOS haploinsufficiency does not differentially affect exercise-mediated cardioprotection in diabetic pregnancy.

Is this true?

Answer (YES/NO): YES